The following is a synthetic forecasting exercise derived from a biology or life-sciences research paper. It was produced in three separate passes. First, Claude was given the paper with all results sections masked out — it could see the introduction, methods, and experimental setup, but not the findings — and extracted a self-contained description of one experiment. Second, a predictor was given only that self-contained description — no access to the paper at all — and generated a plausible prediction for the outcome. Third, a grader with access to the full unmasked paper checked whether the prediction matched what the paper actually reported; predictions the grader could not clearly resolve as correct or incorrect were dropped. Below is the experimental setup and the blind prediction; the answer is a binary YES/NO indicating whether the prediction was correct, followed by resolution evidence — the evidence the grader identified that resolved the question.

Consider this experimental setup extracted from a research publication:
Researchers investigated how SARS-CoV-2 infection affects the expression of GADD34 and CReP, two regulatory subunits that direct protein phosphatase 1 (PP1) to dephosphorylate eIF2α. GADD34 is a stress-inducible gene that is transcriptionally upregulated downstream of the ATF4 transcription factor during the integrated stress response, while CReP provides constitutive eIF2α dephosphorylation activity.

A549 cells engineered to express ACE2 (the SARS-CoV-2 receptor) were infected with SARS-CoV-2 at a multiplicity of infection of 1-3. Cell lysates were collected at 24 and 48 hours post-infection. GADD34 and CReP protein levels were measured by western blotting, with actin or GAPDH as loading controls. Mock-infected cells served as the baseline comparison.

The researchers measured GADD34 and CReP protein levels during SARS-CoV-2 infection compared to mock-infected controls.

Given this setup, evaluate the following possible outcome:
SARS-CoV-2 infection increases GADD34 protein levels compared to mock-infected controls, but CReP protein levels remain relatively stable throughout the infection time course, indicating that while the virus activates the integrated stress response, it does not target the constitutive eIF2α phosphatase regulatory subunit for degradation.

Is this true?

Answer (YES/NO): NO